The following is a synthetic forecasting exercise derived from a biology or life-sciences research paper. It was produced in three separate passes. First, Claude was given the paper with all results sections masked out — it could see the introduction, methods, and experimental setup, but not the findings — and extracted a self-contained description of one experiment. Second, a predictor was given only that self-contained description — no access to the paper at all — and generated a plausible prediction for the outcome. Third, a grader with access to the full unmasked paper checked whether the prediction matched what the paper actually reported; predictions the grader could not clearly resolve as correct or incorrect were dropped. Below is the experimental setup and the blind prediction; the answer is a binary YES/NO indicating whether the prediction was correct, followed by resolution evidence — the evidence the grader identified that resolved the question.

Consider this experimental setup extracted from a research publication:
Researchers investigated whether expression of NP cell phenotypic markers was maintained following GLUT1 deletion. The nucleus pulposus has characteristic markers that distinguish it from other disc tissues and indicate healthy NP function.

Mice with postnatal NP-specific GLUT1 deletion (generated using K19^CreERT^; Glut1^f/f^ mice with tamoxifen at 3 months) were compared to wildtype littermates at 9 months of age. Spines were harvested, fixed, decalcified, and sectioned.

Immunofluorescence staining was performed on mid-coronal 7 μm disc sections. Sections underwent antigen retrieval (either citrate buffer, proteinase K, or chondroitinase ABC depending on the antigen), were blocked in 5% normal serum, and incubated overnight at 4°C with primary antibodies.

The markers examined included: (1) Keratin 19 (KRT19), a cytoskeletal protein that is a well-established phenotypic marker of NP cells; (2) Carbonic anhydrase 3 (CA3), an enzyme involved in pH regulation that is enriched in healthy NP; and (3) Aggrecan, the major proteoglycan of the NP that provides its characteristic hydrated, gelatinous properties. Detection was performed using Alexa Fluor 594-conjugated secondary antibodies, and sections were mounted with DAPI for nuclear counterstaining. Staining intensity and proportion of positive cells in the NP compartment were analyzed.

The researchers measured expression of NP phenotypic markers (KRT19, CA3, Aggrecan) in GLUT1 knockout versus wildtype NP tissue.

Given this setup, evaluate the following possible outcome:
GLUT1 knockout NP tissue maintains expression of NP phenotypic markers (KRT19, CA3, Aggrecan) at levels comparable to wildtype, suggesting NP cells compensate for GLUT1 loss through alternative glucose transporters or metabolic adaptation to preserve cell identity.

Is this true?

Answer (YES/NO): NO